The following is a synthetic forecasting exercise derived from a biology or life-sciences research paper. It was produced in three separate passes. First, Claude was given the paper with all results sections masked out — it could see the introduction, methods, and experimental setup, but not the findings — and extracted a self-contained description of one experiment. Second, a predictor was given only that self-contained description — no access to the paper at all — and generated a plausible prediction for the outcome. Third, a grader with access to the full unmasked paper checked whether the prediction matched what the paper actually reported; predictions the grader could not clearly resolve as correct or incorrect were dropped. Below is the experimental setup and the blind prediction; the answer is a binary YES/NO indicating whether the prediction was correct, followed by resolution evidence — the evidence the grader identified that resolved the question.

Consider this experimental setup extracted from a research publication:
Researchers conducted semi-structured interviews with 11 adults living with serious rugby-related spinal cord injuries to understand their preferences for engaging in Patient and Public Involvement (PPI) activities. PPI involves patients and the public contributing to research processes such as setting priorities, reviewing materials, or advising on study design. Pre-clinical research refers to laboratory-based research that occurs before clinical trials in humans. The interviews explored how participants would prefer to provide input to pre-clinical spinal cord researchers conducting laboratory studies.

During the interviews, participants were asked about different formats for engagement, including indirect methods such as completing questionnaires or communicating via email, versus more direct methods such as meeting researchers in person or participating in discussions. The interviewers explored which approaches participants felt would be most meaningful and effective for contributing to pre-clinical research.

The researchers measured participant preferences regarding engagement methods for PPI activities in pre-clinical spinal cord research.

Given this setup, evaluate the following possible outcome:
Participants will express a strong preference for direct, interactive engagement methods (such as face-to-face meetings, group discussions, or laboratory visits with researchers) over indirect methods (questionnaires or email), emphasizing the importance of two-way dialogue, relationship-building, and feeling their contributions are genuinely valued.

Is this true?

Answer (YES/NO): YES